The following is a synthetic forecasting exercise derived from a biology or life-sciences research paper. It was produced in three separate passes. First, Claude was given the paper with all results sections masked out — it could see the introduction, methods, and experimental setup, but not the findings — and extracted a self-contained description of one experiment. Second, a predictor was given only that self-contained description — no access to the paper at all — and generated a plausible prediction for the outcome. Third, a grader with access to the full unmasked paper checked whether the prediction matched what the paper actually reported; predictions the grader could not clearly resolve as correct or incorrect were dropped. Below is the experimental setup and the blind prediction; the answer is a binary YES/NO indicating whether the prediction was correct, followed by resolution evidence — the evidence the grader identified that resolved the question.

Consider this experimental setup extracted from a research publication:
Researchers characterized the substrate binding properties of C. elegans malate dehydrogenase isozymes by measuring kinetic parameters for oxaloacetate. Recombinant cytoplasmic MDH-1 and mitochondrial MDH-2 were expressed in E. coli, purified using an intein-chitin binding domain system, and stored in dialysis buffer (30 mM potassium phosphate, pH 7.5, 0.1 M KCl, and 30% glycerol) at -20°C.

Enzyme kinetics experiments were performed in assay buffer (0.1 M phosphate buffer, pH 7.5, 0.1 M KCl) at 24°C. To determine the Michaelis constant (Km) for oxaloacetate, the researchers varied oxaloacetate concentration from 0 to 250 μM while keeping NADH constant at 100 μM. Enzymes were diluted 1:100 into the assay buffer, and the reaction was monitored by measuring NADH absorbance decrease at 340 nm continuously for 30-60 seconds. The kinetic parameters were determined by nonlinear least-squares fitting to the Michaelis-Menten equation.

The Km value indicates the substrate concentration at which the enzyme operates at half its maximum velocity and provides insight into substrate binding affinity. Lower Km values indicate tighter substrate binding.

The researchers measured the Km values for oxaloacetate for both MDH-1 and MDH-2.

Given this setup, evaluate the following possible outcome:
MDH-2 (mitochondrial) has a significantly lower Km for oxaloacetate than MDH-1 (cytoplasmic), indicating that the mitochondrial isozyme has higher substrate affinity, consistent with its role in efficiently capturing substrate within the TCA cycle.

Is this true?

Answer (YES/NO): NO